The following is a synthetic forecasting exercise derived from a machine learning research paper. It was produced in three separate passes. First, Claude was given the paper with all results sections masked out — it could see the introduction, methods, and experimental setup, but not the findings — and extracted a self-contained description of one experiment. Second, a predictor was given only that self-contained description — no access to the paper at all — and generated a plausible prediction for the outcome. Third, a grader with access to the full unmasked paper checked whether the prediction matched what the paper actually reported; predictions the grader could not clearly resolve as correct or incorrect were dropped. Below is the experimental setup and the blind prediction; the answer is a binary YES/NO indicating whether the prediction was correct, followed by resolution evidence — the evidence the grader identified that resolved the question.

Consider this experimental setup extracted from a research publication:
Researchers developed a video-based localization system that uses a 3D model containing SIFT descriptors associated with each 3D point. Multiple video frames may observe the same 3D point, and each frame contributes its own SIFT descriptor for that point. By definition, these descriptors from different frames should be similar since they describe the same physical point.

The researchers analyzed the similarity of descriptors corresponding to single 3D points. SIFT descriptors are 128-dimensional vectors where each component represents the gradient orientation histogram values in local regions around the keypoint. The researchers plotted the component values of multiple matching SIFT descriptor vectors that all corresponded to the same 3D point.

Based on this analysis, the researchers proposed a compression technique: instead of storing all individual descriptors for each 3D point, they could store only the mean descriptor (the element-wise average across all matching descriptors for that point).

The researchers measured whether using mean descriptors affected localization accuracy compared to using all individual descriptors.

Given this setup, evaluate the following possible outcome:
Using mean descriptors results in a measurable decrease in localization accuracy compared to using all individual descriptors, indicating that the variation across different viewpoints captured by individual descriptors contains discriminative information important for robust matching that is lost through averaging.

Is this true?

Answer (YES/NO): NO